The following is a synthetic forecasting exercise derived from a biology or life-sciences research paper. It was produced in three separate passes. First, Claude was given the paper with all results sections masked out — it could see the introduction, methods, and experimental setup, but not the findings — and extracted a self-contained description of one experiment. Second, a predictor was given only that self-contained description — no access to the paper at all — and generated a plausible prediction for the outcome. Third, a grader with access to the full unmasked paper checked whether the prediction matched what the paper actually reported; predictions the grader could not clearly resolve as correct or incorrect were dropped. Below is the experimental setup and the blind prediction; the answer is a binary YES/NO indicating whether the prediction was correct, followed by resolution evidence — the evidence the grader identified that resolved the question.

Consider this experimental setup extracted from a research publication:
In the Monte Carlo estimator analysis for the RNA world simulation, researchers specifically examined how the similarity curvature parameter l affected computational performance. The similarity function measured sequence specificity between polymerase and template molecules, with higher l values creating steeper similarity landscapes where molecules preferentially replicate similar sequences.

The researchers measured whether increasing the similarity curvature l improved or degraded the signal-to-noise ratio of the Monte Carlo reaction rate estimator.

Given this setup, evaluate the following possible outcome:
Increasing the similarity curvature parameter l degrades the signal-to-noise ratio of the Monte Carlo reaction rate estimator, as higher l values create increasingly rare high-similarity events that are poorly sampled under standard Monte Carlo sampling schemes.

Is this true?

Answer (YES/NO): YES